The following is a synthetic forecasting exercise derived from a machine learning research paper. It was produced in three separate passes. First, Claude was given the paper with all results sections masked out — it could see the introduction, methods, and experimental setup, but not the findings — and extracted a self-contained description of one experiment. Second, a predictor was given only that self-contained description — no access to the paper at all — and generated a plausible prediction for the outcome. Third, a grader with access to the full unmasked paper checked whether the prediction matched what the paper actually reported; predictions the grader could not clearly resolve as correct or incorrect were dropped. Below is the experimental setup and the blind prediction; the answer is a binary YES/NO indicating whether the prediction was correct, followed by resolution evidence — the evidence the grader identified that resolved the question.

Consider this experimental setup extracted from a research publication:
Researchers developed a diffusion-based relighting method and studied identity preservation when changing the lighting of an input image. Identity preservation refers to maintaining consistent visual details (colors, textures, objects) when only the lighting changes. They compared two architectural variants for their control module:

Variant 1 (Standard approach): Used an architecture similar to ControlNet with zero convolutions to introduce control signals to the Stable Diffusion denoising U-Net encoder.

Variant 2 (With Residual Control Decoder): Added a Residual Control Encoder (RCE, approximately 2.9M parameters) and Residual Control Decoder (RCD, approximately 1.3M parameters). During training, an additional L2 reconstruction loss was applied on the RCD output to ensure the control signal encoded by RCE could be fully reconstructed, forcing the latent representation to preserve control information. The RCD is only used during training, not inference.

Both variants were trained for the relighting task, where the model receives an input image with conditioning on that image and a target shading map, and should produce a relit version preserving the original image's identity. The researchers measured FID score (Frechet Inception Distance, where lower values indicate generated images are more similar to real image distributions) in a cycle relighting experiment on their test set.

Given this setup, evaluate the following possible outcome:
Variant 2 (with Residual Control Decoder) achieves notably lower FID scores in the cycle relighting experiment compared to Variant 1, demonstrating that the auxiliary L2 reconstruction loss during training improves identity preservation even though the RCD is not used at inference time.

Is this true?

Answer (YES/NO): YES